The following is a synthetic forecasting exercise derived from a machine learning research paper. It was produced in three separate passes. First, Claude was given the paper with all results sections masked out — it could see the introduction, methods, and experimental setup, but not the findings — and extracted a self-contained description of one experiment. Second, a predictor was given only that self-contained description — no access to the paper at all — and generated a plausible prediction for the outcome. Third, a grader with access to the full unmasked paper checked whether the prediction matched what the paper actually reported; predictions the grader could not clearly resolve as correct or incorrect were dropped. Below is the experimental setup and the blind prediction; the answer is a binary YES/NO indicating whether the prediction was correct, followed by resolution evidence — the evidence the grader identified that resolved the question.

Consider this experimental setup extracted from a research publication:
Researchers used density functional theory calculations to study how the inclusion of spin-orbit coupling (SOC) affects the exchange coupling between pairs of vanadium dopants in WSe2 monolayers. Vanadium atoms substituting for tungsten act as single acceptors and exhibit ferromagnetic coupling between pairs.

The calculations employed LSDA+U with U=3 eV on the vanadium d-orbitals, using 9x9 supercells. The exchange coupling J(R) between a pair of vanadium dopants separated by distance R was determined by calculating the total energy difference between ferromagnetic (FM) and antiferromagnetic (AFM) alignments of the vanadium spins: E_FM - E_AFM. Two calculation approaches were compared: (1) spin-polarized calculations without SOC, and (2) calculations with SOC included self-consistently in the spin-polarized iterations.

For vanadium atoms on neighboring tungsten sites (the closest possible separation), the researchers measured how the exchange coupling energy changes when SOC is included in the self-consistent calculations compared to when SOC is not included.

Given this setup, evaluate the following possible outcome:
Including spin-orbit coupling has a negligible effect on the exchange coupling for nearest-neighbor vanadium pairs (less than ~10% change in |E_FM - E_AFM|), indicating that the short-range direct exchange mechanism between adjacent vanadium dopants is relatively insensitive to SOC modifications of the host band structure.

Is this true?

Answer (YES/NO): NO